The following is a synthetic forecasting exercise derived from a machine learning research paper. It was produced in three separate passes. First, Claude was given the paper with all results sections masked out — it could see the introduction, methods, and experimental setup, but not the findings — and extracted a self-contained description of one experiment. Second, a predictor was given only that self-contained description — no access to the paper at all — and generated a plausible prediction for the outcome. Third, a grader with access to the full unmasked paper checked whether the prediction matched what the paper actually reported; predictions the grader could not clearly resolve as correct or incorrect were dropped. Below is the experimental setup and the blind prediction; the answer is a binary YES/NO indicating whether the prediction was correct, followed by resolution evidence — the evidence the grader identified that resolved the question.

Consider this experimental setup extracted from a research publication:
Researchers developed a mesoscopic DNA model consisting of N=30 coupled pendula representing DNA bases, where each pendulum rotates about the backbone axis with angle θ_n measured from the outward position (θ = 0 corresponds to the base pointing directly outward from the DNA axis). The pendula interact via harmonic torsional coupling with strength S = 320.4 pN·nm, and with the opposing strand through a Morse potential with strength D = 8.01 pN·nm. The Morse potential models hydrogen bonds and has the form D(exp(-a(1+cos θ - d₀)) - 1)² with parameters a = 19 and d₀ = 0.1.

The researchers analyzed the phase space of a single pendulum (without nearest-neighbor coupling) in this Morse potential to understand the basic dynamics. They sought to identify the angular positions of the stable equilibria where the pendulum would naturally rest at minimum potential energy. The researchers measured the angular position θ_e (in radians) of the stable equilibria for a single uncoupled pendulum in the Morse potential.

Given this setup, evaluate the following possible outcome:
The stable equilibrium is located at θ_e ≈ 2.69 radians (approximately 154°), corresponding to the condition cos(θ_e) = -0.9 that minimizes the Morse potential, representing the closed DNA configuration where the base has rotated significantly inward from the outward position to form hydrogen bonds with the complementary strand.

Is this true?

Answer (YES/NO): YES